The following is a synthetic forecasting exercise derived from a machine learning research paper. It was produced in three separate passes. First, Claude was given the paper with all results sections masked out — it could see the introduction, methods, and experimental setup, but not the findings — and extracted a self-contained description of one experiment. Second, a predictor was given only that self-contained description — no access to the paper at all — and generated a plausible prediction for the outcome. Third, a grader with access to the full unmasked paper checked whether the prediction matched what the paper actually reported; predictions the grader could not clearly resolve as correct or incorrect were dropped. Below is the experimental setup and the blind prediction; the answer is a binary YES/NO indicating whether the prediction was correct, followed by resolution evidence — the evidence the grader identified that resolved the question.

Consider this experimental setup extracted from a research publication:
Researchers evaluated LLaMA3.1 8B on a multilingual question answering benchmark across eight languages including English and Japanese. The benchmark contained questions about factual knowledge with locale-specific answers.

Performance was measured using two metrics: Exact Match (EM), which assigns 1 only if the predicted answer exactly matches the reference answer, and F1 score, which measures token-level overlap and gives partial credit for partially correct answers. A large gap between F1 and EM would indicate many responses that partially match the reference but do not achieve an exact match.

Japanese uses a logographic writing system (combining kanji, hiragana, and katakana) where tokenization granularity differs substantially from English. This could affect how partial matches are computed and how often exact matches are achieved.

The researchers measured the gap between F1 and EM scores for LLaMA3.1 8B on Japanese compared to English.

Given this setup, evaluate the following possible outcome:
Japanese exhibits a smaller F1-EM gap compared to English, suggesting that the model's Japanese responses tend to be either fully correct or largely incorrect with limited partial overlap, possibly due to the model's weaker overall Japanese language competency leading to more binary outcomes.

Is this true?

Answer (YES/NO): NO